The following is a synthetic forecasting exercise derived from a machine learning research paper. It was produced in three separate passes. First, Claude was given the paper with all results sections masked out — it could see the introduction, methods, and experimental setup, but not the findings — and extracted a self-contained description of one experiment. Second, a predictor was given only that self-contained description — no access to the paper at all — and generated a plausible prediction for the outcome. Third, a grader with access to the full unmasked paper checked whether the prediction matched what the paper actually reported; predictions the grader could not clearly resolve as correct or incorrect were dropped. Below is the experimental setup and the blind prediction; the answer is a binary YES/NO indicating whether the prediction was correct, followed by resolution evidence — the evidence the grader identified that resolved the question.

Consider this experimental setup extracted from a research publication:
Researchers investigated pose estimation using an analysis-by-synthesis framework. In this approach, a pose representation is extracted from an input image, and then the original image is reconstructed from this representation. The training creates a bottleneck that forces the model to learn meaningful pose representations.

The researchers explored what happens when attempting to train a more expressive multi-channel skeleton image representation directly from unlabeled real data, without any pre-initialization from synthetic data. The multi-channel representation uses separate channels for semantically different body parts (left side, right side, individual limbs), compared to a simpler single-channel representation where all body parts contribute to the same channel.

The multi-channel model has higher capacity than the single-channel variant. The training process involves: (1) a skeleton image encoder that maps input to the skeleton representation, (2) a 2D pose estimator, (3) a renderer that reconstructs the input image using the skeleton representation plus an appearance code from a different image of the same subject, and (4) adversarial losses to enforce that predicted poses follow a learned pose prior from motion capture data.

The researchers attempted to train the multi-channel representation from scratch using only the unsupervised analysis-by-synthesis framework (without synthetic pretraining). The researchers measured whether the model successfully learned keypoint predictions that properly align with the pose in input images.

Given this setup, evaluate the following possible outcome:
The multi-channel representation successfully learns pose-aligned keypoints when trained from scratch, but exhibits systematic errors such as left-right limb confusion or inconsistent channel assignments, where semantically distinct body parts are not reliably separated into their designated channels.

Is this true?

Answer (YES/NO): NO